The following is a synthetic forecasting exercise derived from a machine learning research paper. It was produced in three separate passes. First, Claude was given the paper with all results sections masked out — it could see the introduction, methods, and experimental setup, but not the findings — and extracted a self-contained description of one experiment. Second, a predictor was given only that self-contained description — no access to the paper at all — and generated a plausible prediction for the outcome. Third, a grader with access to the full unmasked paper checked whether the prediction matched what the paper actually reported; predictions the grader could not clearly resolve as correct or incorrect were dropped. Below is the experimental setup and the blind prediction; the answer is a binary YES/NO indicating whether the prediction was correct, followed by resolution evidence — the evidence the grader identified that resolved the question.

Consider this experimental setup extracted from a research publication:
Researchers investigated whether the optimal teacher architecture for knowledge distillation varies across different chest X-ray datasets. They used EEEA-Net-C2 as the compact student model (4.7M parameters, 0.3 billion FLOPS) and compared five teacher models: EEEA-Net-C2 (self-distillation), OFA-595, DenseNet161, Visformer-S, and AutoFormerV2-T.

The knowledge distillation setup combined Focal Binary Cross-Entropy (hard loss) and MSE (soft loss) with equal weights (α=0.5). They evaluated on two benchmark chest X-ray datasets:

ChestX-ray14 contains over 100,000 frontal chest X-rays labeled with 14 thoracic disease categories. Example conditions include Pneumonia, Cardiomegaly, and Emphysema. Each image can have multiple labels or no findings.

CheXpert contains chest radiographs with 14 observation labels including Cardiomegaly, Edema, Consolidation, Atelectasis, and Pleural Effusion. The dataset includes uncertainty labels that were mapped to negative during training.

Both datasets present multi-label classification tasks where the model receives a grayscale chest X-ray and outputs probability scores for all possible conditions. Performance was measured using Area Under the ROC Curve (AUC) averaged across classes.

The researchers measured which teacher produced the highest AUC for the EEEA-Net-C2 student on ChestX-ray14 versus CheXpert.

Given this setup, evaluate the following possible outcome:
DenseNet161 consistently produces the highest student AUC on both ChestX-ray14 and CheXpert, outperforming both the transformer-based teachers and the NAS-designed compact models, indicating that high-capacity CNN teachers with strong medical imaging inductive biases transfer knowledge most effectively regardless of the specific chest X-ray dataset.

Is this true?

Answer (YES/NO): NO